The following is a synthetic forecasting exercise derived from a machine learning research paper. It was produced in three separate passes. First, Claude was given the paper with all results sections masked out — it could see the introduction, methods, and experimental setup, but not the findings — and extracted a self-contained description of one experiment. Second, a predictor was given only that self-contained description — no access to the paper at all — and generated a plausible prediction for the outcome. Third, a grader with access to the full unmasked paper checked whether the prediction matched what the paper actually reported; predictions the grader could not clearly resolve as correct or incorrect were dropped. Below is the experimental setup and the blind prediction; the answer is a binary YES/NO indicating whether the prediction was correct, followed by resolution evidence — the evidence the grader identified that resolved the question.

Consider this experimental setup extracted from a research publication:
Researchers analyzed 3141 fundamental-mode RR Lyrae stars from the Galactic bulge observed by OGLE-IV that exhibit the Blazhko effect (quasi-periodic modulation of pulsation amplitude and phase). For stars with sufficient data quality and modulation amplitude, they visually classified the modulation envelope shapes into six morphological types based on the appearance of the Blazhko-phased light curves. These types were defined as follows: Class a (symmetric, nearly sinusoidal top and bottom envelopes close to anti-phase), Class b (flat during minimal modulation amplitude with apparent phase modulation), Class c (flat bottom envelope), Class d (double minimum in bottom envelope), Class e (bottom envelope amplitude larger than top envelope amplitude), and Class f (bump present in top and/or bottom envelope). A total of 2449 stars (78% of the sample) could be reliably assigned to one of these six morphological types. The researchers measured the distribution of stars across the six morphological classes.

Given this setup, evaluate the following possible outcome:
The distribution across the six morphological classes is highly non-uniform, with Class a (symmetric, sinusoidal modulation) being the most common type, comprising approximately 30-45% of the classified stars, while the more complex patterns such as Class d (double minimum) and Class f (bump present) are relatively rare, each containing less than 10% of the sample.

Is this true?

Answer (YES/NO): NO